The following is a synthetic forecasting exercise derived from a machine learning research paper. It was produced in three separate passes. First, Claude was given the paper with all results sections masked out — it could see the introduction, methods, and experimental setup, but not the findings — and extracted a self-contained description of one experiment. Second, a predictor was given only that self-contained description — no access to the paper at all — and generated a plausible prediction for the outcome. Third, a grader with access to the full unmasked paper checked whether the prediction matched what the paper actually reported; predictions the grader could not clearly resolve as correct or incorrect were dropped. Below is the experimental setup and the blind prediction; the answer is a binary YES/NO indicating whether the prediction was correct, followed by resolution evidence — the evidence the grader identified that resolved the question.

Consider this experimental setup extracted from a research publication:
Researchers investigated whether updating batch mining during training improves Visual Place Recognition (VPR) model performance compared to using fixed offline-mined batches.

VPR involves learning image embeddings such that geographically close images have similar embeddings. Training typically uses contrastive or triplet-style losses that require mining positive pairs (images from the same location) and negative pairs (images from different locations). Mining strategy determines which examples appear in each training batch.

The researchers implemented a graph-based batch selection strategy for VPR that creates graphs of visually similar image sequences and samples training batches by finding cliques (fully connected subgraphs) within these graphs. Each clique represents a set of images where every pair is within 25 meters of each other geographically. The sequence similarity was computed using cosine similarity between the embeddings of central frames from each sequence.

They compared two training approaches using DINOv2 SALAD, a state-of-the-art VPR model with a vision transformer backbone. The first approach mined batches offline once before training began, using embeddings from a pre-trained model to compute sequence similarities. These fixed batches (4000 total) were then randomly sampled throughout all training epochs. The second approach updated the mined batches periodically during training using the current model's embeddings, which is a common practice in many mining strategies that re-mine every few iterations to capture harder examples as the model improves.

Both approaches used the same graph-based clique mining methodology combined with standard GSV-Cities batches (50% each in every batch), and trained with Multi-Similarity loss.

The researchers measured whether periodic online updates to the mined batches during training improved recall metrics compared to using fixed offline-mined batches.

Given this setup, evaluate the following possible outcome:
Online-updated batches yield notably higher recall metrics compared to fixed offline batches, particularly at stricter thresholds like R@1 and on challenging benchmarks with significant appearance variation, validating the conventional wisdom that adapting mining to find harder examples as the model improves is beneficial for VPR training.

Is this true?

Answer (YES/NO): NO